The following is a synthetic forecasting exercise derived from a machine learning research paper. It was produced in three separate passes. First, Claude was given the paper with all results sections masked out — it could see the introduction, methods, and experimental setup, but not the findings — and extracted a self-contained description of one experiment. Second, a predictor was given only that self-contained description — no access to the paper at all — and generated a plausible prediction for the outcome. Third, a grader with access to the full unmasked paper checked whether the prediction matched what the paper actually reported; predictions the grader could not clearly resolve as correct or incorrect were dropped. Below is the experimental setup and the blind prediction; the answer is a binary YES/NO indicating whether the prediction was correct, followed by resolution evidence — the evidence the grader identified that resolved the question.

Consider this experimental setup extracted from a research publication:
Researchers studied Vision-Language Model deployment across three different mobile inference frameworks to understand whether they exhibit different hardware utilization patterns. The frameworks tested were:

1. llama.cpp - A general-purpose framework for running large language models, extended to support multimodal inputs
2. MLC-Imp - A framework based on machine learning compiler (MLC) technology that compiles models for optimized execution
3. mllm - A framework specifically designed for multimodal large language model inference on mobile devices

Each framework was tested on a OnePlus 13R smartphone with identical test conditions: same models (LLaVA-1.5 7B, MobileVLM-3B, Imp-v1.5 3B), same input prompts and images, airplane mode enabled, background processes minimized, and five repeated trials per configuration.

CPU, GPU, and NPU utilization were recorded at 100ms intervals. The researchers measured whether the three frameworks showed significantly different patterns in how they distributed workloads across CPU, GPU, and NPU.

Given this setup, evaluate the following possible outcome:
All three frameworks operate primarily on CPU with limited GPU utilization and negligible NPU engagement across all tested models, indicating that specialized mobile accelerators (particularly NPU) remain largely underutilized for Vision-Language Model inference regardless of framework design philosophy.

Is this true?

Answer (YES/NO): NO